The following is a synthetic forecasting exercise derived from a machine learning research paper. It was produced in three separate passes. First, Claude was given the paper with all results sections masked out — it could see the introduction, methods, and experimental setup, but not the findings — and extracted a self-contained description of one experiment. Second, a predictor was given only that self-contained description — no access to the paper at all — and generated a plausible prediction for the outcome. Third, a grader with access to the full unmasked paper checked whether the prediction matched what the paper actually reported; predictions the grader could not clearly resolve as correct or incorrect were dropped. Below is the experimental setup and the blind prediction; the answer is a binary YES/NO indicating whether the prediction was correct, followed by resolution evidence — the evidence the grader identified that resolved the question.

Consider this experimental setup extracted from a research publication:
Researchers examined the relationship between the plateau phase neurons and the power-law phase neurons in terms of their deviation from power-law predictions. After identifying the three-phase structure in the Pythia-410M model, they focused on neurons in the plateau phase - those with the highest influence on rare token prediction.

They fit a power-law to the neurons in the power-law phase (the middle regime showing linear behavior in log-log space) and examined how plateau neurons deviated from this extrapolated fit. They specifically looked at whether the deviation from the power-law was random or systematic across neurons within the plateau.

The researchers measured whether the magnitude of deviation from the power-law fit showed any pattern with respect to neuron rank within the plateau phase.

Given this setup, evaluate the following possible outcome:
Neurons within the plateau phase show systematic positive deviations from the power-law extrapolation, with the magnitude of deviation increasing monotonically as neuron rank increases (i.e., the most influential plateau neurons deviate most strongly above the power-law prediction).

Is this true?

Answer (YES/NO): YES